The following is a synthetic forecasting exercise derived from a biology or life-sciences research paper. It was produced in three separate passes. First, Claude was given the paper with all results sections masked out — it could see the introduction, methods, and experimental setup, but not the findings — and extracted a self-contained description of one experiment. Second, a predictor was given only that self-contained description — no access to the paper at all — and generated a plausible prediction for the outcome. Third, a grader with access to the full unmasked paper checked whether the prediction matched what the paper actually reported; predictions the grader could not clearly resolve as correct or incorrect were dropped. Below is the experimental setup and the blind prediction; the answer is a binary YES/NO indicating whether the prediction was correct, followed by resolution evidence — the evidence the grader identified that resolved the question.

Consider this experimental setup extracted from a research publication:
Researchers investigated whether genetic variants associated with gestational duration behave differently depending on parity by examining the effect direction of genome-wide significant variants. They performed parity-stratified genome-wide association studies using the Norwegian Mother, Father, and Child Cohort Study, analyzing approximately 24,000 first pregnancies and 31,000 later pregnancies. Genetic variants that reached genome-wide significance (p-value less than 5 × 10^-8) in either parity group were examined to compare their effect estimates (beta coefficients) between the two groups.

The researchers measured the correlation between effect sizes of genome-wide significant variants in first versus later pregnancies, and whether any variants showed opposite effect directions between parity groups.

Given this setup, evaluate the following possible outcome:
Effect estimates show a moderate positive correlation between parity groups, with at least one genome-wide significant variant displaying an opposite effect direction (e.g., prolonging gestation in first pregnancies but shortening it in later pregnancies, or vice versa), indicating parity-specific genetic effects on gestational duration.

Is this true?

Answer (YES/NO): NO